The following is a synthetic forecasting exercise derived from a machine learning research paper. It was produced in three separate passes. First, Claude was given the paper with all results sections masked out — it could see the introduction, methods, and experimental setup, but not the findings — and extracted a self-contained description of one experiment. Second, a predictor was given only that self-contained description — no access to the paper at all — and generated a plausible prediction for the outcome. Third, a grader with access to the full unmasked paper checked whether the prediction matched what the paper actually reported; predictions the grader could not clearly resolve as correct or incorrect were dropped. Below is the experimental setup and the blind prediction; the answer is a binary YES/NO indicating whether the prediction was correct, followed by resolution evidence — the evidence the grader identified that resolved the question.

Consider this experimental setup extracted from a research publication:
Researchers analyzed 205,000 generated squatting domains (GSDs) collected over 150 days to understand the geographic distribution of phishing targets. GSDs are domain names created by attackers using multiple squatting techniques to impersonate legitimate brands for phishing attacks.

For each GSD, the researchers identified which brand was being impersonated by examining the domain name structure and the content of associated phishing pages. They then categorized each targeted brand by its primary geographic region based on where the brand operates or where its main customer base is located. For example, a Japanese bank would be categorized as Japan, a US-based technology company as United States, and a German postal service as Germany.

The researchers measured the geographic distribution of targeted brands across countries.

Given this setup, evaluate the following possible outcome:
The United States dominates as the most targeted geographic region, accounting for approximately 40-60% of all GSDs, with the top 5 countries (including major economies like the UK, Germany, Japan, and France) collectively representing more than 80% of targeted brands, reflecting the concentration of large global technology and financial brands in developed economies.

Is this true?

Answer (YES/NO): NO